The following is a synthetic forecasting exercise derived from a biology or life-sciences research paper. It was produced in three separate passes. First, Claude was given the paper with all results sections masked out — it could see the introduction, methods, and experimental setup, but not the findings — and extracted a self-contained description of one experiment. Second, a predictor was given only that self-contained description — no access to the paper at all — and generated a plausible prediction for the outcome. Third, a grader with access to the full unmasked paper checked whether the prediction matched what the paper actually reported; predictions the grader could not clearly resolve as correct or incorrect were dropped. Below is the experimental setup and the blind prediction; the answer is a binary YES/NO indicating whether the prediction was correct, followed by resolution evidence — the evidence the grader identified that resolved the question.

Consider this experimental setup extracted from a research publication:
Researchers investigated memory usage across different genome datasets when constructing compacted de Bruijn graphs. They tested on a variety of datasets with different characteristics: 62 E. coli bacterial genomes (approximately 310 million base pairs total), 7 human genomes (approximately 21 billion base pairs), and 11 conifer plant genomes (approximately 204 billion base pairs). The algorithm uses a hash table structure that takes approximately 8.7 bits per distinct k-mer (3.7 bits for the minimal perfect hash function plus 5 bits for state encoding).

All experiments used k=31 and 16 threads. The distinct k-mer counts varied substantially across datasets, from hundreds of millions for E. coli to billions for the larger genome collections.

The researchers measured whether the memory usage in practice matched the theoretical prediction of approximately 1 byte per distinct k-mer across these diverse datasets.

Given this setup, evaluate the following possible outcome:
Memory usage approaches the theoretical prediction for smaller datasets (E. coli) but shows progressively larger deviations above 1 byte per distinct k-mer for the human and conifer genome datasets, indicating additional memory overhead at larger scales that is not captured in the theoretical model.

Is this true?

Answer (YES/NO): NO